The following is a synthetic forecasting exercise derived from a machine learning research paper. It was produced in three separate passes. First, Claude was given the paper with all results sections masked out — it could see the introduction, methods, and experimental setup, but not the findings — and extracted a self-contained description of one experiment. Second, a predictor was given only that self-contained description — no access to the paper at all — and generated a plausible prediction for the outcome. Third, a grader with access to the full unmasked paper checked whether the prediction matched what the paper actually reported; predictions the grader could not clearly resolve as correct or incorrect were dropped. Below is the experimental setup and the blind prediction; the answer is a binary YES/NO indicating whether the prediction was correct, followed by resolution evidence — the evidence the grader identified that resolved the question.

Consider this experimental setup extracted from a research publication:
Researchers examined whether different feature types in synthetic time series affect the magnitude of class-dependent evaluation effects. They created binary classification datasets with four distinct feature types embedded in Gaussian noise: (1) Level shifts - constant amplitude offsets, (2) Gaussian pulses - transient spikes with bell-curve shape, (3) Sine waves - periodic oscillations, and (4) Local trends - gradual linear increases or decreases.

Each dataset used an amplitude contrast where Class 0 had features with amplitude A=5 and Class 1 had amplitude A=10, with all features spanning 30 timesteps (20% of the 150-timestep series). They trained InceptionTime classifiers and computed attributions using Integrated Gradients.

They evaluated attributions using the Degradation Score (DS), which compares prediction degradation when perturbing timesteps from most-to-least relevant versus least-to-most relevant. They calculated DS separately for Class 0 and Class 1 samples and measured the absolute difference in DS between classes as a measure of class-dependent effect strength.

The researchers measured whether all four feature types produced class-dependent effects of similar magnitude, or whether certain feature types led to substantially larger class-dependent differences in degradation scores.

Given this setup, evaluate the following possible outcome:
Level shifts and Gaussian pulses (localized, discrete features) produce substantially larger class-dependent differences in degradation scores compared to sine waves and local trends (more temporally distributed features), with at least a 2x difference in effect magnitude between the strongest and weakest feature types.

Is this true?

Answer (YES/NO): NO